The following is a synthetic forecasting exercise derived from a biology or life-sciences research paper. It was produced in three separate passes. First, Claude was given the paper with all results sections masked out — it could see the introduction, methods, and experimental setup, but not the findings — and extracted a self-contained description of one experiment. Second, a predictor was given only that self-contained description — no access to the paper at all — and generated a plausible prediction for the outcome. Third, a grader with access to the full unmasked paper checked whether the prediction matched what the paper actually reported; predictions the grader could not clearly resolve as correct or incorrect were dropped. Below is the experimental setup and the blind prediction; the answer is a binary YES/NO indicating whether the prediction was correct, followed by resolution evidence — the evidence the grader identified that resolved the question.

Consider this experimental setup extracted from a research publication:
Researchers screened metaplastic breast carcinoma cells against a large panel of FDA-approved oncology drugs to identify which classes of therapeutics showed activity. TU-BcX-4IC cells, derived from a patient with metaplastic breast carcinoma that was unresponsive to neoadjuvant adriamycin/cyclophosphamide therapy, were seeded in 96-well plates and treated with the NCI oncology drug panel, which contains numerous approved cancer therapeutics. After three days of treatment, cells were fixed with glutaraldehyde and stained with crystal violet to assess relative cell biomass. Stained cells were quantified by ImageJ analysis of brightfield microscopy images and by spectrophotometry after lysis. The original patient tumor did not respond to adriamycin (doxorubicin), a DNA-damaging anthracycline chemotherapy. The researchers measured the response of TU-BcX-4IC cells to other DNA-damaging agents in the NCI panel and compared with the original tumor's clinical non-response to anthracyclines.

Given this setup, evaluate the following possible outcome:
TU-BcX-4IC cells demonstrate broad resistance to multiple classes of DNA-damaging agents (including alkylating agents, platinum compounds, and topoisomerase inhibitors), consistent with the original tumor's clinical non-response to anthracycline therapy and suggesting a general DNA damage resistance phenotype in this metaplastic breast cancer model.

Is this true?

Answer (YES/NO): NO